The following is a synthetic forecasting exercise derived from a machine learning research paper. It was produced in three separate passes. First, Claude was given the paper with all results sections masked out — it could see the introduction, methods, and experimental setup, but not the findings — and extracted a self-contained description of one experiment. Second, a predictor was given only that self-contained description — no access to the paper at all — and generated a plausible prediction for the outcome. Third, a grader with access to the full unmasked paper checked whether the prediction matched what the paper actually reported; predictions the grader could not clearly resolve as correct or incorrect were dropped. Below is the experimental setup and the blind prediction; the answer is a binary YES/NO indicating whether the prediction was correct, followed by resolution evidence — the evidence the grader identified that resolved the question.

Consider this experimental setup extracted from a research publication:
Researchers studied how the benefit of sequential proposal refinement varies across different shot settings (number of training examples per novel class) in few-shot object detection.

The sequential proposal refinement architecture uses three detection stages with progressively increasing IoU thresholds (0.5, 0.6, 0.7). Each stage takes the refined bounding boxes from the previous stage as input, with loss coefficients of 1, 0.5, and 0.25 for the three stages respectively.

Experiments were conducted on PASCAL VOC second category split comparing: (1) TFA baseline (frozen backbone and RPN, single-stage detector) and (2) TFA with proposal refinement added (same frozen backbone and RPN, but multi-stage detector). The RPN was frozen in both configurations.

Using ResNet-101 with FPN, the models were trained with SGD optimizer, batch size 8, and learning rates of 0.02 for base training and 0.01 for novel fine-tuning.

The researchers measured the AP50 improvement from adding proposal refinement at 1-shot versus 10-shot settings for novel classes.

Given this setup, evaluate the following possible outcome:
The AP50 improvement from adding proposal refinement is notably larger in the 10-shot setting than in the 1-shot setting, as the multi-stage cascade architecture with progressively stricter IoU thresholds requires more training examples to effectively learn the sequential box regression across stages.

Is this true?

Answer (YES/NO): YES